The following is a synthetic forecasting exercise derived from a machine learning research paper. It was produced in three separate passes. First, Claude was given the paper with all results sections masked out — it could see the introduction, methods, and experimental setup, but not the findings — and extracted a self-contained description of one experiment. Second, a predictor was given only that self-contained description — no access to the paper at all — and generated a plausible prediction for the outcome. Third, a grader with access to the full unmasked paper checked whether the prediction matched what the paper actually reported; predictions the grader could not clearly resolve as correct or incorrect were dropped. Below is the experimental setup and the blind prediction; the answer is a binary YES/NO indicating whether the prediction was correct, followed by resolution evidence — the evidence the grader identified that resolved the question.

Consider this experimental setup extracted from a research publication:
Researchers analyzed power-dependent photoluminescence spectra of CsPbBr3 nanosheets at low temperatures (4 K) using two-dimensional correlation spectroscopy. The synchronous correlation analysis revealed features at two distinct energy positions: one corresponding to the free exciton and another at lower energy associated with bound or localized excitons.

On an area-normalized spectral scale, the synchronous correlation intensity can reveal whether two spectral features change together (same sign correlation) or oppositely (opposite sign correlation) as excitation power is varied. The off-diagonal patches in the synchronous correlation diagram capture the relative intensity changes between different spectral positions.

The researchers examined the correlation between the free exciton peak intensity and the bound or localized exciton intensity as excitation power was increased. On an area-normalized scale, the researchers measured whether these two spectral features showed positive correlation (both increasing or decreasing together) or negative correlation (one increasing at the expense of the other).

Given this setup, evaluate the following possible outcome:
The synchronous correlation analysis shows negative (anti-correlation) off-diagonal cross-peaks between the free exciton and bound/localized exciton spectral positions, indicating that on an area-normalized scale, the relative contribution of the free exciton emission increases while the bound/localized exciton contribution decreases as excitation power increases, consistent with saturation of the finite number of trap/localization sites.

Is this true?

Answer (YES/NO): YES